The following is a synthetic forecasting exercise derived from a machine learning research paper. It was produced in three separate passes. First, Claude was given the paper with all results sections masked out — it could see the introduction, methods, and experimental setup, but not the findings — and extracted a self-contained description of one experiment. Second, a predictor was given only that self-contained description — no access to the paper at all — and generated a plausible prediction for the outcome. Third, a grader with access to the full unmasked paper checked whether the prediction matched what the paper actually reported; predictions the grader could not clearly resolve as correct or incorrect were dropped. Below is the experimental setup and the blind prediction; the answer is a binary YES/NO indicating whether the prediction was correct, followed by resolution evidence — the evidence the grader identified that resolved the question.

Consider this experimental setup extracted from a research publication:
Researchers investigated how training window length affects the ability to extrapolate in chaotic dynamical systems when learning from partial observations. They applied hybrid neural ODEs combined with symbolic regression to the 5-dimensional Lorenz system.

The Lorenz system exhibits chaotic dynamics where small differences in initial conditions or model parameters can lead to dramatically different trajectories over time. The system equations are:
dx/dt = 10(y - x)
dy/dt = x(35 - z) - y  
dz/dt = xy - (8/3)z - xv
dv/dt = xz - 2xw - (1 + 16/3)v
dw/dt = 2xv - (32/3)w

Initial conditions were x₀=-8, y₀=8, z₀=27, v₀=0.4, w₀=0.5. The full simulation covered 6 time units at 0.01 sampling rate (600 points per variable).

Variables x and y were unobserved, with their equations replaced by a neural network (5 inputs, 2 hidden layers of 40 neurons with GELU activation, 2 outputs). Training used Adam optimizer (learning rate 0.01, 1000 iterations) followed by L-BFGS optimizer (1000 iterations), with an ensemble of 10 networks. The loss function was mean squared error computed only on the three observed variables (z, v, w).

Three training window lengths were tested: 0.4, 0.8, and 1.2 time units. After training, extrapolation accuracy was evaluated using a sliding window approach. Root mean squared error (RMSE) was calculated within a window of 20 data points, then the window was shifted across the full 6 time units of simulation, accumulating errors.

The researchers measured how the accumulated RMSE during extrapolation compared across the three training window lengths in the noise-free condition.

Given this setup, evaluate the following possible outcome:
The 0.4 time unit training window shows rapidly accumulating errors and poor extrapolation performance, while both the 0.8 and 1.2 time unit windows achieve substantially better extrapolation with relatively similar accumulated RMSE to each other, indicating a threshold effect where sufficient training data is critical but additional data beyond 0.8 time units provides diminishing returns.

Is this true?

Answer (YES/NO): NO